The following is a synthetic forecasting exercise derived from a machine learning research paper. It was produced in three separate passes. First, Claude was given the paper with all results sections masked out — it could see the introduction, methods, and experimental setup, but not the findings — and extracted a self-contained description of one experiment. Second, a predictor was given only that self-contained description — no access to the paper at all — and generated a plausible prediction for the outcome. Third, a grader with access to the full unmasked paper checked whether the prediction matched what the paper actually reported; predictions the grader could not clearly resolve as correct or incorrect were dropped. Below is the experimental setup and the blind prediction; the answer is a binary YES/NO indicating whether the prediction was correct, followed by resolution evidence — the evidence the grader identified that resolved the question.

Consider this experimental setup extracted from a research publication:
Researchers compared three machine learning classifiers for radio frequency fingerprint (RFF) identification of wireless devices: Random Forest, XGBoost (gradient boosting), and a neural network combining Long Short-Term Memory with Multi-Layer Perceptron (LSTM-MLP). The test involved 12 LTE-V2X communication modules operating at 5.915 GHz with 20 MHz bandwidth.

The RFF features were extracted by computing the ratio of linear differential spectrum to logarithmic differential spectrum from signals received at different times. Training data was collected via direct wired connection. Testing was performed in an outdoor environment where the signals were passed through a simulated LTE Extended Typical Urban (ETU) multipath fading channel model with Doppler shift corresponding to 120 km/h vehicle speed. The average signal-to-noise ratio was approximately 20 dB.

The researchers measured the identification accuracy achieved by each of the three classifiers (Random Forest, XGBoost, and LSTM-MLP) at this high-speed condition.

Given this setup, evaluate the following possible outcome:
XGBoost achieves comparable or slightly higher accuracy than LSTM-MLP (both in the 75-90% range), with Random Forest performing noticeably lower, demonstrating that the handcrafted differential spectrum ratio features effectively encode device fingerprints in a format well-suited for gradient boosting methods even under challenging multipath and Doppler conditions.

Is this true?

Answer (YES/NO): NO